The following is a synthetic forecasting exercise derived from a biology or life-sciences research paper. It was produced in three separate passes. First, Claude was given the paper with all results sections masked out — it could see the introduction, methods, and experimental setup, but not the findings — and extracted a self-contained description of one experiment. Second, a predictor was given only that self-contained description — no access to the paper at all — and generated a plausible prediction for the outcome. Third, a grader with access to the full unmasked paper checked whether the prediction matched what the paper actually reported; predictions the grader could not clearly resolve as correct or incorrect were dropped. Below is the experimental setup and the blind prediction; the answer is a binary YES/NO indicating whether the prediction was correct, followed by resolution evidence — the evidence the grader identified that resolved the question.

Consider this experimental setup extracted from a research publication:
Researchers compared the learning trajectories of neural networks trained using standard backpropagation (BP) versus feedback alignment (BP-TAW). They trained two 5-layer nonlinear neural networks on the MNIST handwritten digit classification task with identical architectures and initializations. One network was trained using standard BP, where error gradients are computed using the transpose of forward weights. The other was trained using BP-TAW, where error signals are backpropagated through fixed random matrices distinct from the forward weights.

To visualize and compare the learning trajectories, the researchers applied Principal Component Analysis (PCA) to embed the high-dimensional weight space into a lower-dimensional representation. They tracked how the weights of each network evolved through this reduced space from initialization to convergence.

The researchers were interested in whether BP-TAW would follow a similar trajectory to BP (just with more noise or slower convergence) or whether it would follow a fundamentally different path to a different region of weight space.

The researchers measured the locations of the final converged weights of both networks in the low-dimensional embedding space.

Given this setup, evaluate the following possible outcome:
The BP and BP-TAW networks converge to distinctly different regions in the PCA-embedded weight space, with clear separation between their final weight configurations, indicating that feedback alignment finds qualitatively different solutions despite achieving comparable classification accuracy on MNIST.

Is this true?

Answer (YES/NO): NO